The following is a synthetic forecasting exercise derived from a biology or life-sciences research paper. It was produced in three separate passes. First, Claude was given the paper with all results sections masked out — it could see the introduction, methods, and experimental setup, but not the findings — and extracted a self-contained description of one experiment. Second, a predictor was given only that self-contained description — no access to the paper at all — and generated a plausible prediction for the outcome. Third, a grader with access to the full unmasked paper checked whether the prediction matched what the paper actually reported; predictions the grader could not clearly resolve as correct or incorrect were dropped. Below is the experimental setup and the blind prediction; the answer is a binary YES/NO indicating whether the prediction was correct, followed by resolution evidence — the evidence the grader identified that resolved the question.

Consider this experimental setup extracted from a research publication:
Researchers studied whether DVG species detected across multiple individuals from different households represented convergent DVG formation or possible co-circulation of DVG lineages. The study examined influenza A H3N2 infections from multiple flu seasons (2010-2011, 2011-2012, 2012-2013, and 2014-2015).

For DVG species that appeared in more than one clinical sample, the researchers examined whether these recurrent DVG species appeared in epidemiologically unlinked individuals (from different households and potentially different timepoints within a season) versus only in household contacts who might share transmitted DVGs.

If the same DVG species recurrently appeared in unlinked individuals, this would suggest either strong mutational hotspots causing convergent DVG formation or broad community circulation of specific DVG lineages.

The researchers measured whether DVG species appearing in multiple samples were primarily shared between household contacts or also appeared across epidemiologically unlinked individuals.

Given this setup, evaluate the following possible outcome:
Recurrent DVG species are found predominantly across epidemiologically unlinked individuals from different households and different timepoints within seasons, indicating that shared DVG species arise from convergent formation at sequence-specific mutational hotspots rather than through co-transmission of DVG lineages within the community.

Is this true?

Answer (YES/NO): NO